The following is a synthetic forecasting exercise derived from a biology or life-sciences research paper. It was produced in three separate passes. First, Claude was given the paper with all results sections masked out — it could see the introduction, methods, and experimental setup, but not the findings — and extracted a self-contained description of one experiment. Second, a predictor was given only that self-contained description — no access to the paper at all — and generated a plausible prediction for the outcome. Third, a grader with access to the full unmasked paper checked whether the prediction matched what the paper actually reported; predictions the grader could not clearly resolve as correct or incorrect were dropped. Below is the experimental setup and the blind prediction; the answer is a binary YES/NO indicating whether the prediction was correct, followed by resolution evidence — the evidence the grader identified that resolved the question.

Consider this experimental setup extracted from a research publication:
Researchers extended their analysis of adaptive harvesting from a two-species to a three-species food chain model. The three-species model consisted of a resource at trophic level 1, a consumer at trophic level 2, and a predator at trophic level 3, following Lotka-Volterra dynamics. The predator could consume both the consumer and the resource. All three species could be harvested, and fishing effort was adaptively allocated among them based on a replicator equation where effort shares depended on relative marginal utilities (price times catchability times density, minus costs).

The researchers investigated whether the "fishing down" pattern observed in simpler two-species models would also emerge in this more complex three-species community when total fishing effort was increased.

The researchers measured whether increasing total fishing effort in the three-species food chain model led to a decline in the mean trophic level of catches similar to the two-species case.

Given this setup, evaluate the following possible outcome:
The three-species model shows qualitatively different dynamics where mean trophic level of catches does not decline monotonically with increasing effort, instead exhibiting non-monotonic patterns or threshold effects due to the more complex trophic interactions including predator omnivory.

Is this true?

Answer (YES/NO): NO